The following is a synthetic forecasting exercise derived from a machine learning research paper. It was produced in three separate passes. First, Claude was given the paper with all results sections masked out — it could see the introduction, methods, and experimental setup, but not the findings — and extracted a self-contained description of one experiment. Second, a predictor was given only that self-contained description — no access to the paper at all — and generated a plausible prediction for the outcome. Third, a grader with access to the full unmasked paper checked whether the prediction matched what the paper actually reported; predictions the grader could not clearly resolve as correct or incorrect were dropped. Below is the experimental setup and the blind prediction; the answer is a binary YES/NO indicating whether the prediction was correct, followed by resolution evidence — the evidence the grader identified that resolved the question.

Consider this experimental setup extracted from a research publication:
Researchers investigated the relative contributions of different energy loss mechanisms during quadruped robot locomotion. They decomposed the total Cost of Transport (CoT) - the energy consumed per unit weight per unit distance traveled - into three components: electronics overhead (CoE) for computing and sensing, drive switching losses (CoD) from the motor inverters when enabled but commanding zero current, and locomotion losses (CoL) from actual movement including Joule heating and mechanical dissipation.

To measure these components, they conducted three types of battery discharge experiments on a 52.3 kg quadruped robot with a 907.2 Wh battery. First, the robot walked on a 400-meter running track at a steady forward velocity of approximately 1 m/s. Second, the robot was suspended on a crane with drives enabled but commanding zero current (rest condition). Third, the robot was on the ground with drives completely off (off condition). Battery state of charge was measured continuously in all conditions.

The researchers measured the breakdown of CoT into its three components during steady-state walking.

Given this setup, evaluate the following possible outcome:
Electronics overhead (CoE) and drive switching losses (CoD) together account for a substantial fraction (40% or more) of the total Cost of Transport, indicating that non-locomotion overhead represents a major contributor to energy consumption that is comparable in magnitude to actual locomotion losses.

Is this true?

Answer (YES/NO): YES